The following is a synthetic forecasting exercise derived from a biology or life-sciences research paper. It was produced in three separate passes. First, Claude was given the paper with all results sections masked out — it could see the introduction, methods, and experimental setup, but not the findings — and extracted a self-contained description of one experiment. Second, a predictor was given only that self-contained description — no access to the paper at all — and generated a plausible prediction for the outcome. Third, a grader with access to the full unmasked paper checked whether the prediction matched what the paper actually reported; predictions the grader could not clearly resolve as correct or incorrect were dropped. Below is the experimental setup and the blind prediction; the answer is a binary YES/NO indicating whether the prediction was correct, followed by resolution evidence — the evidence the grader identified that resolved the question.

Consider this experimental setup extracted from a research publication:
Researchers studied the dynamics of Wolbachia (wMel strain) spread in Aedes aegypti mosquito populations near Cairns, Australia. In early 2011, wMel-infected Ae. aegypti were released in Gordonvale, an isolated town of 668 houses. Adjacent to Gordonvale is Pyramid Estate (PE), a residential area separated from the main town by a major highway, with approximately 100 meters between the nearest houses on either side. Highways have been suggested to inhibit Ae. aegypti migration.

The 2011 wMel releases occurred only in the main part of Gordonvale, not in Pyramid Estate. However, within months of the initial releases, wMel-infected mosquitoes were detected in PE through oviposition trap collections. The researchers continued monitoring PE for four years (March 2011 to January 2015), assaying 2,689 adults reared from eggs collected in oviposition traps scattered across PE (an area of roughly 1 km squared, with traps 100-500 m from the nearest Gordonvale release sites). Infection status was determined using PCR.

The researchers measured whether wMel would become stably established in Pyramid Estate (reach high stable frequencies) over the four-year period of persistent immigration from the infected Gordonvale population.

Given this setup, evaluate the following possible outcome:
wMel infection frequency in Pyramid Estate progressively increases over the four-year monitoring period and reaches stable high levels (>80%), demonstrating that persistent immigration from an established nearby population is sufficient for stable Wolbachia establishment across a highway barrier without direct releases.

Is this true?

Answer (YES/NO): NO